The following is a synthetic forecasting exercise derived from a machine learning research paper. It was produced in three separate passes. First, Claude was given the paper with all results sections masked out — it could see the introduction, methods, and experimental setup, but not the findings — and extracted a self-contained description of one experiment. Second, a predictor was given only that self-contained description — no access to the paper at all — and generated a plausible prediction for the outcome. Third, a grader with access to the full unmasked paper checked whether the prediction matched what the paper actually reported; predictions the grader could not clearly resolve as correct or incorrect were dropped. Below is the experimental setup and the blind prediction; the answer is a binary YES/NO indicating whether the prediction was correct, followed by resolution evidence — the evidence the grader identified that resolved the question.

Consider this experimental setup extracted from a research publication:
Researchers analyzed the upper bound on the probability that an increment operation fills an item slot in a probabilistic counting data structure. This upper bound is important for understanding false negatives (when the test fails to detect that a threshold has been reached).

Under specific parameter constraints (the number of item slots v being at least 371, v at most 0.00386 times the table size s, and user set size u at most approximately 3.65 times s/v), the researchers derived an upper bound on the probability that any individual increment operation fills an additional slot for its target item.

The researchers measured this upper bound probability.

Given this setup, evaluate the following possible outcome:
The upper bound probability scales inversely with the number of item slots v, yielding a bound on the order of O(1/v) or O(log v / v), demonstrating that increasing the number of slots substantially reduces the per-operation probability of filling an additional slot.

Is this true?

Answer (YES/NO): NO